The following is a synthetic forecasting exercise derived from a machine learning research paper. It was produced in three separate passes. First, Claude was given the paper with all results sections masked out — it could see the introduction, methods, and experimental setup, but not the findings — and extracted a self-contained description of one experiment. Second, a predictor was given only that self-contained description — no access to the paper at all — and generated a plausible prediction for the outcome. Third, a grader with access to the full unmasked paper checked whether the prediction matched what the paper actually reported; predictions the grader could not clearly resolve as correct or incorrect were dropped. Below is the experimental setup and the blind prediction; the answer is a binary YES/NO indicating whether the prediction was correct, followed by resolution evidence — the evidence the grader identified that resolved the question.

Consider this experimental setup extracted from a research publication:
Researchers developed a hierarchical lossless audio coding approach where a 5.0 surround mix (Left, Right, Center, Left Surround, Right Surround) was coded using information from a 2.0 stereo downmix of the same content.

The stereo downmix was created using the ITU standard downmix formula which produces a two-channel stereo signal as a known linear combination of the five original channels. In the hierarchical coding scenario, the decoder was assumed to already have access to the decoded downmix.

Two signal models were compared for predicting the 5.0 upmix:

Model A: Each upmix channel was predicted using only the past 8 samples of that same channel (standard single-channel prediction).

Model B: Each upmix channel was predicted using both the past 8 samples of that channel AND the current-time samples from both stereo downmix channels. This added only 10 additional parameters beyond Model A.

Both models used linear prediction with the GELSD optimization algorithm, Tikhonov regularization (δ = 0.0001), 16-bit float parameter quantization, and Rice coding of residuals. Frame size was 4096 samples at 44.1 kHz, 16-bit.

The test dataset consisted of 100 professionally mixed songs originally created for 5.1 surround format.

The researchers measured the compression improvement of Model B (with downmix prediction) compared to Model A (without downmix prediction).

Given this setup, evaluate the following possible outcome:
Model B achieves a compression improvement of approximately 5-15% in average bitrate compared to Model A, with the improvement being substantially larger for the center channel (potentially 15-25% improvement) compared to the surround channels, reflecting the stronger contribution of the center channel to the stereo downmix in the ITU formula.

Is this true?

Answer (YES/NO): NO